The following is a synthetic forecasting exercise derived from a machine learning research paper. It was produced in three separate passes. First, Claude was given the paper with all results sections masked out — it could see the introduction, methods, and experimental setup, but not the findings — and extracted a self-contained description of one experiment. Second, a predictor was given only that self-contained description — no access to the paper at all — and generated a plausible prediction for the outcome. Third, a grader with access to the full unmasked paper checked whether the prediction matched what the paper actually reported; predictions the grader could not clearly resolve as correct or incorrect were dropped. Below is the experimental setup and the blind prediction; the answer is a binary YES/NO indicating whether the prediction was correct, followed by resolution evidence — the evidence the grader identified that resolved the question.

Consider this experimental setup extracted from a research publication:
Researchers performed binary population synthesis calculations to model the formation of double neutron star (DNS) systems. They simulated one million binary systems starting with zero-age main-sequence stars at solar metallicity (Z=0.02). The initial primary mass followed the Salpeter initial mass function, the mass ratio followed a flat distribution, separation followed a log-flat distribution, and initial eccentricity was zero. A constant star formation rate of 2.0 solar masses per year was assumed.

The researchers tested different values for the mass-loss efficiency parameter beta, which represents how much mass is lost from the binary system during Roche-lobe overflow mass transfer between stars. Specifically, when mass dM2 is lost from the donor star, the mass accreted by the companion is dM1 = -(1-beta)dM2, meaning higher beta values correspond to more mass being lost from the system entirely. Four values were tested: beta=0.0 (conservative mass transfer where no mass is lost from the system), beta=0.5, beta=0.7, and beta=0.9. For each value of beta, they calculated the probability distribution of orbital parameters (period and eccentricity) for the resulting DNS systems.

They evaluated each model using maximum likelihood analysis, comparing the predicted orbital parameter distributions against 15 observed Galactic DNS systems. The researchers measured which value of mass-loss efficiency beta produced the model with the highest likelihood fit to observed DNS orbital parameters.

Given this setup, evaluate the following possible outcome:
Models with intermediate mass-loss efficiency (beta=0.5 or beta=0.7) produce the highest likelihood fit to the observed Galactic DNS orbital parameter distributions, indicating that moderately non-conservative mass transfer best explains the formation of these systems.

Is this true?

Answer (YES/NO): YES